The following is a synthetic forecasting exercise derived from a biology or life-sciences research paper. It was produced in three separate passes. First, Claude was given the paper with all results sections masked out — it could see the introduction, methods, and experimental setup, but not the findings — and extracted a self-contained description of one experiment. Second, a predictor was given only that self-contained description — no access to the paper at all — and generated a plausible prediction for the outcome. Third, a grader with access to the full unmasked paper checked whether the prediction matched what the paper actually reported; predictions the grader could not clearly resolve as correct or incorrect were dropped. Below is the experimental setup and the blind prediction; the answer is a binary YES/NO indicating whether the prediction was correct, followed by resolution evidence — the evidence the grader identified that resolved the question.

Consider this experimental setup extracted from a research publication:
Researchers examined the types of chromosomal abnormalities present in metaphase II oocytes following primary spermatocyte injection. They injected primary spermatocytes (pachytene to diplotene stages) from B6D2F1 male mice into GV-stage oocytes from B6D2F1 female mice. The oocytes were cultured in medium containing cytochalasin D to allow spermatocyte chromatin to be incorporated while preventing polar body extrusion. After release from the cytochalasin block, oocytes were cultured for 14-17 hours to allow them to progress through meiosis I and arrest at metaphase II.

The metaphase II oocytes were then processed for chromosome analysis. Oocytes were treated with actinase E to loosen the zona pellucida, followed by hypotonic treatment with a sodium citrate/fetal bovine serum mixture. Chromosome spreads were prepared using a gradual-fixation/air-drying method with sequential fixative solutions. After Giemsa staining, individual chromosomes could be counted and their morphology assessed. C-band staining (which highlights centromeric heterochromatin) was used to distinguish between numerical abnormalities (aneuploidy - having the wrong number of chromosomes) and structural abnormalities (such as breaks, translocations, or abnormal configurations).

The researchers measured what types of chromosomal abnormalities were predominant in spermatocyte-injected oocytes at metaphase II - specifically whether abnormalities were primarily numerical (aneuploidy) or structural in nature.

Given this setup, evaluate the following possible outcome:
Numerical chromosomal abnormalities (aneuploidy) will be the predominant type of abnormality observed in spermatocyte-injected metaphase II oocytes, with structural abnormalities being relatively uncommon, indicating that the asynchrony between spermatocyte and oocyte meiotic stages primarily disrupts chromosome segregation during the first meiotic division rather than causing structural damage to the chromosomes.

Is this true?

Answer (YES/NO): NO